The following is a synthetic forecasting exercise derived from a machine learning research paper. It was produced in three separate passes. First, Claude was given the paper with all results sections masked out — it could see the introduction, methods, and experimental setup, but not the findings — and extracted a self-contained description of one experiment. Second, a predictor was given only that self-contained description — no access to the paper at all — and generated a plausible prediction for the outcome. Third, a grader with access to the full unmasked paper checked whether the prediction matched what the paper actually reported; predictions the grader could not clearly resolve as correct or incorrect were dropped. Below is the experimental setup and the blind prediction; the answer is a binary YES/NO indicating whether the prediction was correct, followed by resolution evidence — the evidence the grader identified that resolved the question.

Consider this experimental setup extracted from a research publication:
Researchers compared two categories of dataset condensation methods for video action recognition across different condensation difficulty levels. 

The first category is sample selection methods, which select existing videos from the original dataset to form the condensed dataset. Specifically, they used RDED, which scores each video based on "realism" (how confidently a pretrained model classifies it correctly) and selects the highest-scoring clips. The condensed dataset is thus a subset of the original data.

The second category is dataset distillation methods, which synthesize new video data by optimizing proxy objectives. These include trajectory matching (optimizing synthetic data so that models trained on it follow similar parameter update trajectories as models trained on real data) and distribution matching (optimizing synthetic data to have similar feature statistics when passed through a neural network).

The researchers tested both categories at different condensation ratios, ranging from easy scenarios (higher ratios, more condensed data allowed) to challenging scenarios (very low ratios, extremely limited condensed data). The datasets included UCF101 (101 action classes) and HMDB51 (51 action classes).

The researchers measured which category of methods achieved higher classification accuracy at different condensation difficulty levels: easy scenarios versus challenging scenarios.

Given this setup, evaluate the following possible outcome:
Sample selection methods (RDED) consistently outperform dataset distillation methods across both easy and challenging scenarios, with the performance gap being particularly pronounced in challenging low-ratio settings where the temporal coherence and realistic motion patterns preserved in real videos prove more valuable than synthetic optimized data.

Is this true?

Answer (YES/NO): NO